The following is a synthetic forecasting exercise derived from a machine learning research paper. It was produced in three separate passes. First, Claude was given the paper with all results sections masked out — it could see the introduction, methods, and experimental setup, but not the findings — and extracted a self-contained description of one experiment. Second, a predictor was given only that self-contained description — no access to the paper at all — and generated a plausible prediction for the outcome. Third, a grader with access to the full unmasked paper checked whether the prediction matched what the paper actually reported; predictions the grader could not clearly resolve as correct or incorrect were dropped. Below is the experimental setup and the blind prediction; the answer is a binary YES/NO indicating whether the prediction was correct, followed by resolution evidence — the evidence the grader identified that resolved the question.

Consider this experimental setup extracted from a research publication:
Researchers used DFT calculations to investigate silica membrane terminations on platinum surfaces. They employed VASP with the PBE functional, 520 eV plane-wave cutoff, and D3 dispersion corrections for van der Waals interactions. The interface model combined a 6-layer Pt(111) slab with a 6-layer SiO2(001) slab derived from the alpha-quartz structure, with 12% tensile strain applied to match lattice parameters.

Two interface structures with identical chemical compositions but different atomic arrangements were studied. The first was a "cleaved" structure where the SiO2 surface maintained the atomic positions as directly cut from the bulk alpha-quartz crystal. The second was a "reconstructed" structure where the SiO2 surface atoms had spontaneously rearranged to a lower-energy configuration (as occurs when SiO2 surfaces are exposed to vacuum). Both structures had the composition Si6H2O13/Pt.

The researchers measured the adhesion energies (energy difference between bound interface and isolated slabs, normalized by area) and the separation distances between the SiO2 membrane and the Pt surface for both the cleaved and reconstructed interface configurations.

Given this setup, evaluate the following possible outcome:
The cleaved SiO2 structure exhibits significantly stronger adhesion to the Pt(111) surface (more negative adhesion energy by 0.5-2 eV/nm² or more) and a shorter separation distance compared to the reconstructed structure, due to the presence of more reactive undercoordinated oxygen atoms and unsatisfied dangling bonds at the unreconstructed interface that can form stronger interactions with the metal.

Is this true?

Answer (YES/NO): YES